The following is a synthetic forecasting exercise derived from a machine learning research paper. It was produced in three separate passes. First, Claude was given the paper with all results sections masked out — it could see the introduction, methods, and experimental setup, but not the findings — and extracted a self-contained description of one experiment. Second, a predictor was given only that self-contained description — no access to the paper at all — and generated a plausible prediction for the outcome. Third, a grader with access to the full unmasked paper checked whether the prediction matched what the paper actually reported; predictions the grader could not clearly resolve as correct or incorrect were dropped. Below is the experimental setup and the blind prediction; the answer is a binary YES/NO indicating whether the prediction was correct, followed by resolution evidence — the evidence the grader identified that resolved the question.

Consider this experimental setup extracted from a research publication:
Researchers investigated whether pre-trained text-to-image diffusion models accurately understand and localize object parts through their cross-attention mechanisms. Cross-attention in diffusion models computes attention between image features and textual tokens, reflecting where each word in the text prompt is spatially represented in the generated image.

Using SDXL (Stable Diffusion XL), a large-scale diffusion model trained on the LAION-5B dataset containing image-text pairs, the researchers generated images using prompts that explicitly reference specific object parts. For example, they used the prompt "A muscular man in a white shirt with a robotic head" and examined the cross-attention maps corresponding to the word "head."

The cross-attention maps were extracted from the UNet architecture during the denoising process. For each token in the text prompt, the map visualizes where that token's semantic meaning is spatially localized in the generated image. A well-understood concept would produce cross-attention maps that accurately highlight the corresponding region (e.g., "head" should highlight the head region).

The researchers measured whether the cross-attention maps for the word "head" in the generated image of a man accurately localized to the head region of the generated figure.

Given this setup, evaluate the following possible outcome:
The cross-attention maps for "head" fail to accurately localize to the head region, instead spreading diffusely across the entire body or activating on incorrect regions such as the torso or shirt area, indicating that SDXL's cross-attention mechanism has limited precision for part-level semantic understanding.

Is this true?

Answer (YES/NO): NO